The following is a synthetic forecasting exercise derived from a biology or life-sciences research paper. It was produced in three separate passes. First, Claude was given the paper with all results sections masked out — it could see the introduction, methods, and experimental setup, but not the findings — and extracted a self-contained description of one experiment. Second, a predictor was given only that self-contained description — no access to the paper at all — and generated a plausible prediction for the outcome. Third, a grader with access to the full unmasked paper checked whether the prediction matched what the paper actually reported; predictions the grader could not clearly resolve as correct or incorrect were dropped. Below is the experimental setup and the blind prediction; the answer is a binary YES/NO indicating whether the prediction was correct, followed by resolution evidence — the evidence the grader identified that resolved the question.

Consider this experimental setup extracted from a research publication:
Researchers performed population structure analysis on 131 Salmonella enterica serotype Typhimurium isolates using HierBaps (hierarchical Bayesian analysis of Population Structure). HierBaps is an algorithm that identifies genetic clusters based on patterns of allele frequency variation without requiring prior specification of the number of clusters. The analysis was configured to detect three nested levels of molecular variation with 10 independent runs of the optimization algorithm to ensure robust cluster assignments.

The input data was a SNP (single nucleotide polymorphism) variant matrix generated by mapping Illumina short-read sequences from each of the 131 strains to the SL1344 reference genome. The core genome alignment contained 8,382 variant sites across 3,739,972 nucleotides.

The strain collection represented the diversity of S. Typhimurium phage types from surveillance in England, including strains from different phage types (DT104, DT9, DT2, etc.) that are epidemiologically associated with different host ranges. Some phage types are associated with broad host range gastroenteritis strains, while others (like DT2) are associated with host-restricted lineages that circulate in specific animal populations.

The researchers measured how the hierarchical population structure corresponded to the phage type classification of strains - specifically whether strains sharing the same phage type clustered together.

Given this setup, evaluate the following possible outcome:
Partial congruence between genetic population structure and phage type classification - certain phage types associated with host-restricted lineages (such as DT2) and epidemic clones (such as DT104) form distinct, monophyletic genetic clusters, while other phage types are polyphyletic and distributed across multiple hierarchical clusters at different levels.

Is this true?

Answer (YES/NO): NO